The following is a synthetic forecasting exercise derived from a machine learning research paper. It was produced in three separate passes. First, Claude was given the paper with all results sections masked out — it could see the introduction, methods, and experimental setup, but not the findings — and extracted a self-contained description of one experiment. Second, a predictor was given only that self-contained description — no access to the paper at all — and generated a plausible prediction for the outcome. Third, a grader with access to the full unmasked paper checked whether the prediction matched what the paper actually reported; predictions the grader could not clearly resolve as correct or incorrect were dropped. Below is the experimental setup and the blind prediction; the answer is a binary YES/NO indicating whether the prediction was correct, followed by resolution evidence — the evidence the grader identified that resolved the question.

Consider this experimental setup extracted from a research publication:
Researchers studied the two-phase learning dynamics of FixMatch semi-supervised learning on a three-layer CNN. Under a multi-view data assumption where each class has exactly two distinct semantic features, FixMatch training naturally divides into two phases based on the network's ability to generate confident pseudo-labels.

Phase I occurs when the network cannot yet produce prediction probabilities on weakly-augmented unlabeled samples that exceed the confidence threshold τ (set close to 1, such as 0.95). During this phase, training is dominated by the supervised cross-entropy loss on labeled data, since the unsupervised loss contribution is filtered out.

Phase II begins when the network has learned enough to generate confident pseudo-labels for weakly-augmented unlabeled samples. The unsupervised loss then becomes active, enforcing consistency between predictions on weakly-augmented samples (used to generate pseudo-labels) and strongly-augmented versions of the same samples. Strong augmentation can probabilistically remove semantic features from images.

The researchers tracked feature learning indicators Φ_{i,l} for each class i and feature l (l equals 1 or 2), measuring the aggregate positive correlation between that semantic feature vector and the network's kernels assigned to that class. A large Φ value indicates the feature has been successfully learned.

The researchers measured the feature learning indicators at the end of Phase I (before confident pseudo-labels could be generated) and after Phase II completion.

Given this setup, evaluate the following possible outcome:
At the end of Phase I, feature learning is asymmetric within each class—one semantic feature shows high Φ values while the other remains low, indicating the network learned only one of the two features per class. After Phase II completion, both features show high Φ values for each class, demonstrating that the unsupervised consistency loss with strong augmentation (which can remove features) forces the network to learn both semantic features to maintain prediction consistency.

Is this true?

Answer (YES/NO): YES